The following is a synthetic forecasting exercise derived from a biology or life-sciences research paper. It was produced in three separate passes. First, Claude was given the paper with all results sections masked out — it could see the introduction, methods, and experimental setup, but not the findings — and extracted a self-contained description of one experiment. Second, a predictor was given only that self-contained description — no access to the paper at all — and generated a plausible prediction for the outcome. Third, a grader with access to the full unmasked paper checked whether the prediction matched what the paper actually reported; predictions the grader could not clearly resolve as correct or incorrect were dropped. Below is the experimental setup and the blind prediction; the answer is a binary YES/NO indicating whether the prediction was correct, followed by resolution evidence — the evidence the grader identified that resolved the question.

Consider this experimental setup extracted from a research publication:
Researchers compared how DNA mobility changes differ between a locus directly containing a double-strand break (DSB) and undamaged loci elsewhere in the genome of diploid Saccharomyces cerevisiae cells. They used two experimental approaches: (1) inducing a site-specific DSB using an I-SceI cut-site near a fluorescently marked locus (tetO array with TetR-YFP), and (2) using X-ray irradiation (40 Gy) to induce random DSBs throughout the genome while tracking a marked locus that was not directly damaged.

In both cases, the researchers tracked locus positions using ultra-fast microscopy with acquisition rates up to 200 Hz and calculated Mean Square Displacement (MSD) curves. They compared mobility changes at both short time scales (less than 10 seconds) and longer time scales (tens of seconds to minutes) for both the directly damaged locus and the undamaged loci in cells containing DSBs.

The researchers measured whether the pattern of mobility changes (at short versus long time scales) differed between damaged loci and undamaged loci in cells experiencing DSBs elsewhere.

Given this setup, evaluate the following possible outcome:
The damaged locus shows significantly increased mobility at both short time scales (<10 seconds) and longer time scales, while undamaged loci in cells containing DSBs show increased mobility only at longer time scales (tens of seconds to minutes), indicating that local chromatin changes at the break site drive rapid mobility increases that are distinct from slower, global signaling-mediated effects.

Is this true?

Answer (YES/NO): NO